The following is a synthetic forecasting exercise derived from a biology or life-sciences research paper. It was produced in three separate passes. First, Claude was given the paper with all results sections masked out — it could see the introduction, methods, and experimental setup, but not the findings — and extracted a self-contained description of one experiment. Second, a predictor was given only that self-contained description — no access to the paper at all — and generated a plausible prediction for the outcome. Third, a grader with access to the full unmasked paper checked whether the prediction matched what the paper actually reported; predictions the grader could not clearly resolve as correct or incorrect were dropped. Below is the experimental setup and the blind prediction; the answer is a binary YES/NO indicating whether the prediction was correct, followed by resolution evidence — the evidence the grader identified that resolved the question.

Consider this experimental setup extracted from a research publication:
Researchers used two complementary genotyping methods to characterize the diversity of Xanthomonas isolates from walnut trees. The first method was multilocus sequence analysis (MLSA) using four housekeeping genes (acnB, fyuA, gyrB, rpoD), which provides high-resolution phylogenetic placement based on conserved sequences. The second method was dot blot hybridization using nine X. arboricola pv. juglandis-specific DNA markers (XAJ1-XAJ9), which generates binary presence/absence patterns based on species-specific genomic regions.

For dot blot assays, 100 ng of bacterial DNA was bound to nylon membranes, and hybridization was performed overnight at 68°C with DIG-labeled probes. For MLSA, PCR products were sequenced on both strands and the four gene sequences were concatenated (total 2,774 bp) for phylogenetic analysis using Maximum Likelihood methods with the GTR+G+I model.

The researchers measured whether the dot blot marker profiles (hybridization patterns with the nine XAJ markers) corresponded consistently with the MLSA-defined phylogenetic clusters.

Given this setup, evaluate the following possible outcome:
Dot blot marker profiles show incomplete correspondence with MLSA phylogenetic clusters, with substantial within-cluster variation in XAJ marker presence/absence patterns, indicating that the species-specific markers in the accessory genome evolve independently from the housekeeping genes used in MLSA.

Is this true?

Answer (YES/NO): NO